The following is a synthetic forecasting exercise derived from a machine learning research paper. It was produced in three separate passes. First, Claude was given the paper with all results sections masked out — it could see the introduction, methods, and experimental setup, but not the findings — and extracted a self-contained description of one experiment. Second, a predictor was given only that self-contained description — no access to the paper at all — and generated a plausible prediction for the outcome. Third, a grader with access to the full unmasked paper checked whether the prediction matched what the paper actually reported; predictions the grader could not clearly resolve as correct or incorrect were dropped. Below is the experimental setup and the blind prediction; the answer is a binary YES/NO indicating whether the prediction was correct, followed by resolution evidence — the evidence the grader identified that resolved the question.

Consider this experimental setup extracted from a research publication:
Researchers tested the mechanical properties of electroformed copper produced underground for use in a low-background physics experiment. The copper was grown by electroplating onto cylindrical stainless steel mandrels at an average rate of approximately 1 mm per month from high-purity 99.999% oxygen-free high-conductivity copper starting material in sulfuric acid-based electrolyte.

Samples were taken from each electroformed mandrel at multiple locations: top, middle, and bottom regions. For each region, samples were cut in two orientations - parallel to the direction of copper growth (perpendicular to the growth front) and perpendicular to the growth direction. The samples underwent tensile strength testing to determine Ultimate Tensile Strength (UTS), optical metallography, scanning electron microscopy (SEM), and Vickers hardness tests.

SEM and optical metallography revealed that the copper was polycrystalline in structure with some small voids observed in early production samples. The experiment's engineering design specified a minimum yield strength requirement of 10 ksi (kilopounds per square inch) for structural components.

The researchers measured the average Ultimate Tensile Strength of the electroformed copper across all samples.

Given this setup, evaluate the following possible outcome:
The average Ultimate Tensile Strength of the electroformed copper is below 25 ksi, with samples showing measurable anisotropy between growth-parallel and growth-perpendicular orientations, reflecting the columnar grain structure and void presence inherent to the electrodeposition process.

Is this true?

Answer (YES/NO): NO